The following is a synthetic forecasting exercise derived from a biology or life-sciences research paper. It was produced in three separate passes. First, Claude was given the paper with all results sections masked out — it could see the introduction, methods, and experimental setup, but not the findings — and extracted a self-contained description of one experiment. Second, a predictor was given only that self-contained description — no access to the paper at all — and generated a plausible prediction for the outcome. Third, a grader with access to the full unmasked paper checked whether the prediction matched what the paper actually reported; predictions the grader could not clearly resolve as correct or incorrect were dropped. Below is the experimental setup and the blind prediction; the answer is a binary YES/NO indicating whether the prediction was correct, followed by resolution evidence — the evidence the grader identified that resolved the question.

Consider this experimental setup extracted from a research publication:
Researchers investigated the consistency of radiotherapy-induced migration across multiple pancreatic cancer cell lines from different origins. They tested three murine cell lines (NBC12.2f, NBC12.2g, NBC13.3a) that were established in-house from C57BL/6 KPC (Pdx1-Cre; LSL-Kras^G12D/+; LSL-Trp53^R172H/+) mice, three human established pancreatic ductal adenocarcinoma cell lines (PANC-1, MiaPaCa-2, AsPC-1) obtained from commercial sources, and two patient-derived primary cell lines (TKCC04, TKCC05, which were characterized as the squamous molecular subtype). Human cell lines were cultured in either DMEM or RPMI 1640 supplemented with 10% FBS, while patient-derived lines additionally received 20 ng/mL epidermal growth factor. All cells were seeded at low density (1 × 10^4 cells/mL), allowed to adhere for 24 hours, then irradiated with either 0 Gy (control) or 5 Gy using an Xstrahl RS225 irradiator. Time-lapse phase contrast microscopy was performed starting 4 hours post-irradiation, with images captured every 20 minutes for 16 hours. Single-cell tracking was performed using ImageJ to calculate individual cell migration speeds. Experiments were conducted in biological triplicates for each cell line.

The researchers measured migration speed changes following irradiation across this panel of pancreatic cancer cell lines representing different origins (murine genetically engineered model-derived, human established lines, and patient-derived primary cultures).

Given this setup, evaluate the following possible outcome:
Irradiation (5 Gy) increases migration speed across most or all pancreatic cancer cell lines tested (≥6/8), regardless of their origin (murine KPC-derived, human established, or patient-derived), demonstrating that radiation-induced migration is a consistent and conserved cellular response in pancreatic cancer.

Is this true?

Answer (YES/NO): NO